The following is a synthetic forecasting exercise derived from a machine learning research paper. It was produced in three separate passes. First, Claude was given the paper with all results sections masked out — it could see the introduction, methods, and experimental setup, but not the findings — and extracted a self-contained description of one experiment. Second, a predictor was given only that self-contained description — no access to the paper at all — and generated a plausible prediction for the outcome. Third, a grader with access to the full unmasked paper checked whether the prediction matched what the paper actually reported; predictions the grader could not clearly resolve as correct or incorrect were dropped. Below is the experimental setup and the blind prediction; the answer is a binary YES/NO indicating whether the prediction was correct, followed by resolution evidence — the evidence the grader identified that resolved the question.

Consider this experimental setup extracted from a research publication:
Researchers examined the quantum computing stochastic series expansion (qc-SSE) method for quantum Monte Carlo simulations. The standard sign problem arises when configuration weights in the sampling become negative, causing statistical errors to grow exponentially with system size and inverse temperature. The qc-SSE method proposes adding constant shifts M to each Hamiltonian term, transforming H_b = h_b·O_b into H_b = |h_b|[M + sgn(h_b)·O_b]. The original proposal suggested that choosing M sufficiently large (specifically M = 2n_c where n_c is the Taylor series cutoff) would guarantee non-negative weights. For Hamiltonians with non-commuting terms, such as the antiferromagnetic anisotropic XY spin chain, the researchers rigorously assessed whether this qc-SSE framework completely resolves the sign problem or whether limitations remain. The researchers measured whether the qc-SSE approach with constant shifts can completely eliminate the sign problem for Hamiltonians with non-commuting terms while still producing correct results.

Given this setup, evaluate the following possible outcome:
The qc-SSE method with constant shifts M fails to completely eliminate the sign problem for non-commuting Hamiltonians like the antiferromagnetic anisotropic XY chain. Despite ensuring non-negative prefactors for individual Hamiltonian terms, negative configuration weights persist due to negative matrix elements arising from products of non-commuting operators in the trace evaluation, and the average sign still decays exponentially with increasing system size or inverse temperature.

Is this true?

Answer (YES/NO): YES